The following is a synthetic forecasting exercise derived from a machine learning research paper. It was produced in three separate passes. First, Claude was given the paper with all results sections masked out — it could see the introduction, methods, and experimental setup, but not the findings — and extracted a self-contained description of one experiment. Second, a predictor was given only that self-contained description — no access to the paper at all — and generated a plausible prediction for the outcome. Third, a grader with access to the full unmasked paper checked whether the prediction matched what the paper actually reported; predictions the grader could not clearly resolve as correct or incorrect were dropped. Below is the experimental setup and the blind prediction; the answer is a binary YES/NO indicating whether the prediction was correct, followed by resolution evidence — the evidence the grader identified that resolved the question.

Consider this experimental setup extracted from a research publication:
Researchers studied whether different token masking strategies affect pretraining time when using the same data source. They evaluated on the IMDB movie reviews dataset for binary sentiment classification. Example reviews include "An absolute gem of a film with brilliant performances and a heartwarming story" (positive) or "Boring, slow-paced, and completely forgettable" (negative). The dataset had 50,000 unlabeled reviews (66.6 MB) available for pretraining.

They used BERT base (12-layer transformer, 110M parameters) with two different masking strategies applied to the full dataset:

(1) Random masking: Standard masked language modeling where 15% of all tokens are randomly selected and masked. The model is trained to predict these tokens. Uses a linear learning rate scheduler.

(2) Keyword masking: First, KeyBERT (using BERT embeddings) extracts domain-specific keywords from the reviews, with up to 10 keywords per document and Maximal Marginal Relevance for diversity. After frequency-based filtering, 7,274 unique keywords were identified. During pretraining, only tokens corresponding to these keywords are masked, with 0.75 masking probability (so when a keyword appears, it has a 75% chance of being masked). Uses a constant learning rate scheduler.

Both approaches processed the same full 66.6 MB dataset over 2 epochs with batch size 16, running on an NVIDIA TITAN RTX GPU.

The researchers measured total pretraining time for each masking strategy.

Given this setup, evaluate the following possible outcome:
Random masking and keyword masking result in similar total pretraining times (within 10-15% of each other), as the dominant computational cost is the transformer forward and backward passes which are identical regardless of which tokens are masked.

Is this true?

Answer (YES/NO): YES